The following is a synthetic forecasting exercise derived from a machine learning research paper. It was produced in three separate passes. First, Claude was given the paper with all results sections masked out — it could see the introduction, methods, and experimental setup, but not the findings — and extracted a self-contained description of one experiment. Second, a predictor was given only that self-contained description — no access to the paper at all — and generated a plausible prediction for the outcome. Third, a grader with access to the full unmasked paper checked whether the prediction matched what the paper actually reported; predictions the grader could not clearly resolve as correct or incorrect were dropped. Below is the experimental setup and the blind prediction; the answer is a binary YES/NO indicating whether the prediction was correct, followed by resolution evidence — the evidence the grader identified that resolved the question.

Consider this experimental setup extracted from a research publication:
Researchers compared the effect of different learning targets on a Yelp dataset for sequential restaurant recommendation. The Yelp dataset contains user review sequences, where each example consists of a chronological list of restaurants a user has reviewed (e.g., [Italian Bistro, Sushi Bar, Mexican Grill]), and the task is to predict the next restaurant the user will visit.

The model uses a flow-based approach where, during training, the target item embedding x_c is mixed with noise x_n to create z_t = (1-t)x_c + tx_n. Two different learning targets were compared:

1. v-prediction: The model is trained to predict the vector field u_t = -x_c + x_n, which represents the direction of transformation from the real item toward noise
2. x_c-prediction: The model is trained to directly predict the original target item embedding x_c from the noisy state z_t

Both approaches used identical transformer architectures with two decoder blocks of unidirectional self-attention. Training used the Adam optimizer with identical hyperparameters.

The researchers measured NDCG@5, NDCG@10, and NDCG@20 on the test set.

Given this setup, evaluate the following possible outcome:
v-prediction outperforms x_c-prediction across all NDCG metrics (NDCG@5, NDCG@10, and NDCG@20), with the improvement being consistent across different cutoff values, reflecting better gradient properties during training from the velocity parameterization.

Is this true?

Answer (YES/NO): NO